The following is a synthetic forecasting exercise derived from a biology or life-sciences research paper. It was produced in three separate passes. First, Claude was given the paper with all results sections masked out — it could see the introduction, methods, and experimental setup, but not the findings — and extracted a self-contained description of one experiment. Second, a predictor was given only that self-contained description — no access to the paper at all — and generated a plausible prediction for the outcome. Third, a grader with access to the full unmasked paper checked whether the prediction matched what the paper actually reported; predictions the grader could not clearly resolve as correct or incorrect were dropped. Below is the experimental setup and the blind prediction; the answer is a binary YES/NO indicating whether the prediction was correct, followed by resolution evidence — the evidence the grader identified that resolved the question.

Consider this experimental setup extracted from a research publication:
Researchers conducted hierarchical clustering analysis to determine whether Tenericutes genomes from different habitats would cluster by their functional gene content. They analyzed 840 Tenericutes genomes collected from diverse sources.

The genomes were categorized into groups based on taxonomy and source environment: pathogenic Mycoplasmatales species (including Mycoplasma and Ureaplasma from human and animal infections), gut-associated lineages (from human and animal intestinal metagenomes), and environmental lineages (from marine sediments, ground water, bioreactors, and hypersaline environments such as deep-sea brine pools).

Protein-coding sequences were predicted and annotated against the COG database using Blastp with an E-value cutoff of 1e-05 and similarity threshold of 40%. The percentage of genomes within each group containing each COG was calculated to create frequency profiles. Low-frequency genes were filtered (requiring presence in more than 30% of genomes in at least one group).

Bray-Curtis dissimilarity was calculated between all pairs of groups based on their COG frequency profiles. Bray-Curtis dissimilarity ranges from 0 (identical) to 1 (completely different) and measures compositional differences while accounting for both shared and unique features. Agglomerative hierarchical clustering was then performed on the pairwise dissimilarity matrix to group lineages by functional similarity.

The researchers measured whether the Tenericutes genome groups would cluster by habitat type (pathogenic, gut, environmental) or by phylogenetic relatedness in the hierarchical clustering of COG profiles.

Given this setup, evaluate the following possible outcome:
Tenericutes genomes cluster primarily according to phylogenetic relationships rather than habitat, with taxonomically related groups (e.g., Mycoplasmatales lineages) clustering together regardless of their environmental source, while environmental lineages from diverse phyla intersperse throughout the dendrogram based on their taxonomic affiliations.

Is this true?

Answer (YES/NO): NO